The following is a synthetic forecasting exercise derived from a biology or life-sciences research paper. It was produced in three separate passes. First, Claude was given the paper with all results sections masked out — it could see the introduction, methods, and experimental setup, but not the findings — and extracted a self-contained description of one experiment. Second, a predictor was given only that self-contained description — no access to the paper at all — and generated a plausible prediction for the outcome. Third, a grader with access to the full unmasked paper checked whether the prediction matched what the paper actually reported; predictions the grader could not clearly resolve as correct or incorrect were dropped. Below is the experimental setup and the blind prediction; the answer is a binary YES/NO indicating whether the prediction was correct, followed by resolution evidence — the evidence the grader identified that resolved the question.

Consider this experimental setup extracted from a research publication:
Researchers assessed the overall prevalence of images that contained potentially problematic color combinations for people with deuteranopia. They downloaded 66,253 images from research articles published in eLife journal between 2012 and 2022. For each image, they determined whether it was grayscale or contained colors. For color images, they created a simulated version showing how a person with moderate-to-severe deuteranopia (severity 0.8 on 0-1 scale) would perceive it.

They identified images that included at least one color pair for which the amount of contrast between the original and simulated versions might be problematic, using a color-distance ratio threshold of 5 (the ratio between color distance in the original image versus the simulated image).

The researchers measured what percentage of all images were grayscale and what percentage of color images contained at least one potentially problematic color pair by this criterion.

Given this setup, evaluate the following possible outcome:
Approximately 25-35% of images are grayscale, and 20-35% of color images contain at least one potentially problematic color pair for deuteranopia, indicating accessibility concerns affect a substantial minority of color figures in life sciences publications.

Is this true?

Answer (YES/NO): NO